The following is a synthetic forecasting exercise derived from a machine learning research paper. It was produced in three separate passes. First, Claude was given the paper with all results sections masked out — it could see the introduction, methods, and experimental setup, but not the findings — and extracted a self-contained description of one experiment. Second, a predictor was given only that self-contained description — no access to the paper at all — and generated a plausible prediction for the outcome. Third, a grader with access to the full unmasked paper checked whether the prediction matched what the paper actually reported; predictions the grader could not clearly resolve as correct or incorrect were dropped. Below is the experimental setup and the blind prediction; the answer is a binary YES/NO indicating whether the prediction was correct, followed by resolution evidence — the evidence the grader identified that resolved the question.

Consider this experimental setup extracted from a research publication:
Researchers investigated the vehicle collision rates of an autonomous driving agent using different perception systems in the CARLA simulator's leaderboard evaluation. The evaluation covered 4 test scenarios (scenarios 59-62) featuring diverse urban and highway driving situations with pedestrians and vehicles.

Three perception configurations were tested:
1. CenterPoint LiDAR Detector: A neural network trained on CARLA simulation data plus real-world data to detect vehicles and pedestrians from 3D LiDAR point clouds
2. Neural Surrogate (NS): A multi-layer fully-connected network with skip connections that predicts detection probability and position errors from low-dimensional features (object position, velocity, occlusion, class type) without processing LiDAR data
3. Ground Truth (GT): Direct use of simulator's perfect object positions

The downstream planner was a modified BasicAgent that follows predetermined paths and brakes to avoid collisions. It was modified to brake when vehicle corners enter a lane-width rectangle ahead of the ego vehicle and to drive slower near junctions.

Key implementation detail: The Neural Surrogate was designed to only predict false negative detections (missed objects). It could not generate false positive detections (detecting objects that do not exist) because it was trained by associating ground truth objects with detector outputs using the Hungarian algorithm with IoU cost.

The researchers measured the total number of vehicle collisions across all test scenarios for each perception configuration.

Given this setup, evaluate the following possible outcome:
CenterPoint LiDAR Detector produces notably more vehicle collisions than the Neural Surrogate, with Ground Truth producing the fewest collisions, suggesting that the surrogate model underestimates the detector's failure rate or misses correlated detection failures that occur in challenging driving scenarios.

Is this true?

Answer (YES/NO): NO